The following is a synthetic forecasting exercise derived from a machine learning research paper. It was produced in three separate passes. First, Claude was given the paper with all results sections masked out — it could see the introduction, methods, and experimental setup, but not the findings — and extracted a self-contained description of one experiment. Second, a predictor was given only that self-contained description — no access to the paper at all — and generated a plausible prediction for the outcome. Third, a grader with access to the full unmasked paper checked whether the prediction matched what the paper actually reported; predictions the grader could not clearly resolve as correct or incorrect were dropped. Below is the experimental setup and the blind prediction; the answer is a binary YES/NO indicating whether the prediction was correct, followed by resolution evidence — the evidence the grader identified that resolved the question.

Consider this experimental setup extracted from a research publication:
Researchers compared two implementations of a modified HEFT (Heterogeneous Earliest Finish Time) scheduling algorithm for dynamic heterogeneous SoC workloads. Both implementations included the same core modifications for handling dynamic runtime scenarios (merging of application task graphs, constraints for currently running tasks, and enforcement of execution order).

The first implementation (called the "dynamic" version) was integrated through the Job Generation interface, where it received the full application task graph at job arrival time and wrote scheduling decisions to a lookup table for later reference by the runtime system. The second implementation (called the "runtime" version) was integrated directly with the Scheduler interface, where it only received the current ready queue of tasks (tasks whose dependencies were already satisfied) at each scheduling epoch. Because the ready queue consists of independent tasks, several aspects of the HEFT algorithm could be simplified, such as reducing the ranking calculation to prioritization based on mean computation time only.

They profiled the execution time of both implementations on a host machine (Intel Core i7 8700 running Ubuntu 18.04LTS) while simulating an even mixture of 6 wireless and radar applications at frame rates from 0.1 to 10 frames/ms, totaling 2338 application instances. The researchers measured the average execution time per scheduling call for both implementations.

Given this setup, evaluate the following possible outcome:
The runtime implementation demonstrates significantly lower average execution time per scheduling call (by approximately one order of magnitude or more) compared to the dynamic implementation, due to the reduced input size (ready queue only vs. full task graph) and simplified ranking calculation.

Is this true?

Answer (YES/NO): YES